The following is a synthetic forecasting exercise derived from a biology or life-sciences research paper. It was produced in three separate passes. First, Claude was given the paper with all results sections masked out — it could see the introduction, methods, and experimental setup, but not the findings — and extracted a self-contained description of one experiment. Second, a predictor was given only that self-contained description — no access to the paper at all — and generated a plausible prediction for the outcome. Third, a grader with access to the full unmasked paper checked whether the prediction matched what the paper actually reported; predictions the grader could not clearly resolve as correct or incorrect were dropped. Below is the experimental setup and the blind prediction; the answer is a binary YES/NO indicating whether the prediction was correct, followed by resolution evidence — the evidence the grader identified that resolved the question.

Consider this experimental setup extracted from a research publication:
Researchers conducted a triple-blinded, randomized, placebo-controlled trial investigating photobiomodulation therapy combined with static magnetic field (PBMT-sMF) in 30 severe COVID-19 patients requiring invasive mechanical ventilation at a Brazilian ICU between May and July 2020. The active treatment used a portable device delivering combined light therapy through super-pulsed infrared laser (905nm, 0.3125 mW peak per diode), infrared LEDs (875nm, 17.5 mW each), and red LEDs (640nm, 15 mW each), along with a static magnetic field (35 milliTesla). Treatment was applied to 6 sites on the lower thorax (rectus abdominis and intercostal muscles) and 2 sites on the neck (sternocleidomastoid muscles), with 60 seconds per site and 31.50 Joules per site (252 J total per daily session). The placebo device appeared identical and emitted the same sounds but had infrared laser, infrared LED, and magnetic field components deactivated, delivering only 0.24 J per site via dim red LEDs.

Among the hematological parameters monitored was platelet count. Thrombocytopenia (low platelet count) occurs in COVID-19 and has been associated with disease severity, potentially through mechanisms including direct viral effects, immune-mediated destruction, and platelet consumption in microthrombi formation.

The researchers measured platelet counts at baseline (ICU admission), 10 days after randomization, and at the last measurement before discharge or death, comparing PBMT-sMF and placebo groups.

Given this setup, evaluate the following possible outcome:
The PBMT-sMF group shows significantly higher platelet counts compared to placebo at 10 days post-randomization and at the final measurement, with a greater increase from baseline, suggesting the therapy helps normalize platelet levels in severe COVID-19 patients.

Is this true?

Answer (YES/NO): NO